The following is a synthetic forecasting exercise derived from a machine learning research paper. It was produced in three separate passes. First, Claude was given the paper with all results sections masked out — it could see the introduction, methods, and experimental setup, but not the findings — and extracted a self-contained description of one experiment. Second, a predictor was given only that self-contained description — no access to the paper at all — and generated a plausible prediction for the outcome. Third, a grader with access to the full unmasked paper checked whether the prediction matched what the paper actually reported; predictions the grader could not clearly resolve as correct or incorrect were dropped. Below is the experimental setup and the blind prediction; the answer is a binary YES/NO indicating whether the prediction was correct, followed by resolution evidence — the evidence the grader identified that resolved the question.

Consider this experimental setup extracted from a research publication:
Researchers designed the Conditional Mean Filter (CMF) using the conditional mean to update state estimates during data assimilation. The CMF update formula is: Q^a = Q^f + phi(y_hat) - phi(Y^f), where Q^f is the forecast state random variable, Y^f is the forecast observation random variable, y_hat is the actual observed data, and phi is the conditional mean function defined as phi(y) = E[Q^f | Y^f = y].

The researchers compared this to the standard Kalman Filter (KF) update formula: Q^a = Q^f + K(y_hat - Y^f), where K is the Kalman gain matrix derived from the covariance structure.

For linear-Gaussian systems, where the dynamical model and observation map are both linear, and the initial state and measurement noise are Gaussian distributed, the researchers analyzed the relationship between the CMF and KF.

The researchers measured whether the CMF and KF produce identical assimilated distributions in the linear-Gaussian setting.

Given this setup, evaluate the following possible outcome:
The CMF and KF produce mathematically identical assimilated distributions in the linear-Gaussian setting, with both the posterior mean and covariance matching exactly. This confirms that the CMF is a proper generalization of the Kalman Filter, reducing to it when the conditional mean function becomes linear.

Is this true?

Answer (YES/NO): YES